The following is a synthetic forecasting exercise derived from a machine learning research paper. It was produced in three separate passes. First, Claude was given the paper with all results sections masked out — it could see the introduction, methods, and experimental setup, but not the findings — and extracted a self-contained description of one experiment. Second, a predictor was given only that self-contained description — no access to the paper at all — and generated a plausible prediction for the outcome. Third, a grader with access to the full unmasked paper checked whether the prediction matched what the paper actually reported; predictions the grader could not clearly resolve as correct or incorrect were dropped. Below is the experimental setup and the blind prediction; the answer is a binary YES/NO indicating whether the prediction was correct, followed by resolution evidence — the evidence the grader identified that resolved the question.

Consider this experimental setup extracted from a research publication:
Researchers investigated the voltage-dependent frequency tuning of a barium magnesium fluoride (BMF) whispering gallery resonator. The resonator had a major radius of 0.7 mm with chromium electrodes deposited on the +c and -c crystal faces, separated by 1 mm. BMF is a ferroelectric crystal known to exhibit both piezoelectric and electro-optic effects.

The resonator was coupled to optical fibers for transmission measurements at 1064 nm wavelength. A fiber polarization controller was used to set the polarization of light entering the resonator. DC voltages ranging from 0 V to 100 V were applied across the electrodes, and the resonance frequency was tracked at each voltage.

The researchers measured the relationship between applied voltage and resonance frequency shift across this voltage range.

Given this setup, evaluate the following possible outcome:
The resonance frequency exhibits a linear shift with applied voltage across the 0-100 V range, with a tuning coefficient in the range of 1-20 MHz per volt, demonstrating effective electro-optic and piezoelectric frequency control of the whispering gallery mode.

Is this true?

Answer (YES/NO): NO